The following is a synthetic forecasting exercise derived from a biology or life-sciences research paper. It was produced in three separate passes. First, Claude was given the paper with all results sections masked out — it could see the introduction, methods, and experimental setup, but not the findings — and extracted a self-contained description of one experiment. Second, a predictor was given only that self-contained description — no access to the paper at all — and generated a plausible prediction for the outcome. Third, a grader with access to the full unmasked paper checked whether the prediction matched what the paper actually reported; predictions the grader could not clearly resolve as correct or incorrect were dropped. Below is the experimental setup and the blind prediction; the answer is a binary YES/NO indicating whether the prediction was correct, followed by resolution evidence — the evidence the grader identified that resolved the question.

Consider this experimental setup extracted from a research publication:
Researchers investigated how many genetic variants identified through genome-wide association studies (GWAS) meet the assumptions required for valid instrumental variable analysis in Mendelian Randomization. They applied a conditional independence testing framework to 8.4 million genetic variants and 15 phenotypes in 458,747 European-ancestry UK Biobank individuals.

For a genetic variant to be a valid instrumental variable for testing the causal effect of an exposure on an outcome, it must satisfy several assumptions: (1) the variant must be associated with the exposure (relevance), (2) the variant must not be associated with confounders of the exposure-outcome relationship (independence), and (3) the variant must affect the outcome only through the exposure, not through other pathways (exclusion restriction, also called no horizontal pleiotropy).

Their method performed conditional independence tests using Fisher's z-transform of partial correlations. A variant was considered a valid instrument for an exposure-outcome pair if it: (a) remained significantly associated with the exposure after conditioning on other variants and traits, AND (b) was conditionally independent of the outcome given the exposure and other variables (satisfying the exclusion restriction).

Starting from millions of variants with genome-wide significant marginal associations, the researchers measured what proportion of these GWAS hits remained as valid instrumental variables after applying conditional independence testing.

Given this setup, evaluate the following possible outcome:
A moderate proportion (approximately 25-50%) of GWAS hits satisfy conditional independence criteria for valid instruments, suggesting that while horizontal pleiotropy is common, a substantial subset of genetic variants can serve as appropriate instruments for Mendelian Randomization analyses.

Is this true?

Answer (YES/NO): NO